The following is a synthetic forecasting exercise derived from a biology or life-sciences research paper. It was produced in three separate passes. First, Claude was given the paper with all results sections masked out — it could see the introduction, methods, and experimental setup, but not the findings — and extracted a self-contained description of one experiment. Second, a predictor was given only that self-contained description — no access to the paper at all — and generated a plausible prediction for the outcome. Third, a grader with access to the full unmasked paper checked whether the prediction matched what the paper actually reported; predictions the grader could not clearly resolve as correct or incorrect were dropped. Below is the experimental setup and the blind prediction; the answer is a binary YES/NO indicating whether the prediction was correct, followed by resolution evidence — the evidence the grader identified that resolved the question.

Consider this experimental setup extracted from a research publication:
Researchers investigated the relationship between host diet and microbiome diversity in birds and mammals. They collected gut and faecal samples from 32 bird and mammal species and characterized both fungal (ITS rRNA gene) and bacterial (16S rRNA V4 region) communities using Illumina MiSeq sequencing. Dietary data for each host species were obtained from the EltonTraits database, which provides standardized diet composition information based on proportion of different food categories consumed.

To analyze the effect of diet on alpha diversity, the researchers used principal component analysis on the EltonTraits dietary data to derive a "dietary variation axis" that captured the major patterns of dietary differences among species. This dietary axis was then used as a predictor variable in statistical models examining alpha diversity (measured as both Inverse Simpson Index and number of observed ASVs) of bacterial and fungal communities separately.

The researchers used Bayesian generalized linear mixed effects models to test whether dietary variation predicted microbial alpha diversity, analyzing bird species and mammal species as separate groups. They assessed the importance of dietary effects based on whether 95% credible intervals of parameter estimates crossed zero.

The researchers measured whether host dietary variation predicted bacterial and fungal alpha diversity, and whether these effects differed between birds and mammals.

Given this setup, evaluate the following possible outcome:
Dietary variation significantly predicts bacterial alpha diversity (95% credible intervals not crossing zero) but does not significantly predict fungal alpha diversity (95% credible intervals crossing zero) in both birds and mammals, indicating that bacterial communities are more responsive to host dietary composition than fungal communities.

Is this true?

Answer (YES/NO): NO